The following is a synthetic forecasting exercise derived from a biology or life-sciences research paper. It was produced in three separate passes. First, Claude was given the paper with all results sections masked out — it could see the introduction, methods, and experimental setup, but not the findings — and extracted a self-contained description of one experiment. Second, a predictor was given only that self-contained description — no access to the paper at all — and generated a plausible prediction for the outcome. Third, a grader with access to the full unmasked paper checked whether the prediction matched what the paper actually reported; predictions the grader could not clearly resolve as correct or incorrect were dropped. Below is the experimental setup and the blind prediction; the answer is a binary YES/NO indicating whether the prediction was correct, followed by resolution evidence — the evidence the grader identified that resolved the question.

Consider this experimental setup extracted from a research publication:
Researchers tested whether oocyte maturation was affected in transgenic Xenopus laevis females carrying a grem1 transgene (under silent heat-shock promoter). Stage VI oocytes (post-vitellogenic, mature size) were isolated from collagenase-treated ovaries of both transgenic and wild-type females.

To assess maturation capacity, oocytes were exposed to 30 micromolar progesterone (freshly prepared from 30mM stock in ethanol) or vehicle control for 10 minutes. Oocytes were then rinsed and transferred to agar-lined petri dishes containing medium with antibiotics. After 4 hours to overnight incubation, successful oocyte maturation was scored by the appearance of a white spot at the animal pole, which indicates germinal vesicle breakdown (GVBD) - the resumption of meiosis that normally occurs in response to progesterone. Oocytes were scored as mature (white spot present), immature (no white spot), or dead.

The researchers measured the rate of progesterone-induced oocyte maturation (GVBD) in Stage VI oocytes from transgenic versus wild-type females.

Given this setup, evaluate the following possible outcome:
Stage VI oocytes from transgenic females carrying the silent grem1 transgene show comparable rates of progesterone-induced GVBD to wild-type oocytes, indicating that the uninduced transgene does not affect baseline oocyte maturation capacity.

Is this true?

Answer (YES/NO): NO